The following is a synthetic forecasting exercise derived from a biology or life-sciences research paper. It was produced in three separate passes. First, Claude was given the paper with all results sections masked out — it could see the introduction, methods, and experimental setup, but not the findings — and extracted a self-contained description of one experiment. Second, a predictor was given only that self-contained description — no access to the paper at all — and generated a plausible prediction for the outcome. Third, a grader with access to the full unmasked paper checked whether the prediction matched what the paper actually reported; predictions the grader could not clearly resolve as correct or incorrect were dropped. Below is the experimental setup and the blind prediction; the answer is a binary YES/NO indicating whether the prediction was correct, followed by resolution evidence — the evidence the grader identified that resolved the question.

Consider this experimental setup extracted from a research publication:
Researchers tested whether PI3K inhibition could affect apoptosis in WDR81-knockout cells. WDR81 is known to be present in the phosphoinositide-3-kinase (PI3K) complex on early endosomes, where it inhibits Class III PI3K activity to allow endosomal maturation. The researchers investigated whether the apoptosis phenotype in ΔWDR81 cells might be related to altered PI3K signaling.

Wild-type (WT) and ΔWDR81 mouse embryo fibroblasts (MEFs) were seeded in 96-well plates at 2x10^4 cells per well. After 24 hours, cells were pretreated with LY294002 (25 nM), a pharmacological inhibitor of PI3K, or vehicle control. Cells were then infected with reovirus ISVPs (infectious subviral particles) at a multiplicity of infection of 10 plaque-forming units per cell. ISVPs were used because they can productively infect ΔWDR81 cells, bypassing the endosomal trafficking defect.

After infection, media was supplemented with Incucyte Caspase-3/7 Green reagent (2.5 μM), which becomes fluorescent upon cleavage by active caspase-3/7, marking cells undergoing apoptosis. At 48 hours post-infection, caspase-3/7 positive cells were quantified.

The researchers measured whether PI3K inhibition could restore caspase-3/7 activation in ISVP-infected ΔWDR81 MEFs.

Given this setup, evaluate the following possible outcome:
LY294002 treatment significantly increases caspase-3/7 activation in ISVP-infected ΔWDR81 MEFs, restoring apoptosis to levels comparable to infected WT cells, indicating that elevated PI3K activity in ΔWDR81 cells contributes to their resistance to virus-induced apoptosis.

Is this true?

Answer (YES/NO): NO